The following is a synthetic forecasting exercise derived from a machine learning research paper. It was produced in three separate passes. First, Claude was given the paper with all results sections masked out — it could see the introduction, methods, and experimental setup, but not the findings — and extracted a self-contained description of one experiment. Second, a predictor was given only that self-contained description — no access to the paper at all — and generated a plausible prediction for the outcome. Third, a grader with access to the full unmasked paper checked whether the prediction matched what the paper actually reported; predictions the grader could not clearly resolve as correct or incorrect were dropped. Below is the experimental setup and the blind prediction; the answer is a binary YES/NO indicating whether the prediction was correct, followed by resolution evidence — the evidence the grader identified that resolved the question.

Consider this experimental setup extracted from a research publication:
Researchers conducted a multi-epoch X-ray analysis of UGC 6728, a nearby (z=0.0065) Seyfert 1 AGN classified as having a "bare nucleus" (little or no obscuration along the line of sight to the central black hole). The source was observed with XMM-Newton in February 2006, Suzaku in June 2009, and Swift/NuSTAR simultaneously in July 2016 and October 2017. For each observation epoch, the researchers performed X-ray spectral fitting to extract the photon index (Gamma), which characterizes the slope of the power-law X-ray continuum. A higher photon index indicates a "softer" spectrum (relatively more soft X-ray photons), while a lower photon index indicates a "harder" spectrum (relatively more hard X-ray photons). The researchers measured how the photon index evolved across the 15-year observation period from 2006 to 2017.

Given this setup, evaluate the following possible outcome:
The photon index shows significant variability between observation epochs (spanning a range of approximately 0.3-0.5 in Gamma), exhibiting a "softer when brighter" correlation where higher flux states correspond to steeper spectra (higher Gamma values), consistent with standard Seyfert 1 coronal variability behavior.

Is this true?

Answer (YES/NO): NO